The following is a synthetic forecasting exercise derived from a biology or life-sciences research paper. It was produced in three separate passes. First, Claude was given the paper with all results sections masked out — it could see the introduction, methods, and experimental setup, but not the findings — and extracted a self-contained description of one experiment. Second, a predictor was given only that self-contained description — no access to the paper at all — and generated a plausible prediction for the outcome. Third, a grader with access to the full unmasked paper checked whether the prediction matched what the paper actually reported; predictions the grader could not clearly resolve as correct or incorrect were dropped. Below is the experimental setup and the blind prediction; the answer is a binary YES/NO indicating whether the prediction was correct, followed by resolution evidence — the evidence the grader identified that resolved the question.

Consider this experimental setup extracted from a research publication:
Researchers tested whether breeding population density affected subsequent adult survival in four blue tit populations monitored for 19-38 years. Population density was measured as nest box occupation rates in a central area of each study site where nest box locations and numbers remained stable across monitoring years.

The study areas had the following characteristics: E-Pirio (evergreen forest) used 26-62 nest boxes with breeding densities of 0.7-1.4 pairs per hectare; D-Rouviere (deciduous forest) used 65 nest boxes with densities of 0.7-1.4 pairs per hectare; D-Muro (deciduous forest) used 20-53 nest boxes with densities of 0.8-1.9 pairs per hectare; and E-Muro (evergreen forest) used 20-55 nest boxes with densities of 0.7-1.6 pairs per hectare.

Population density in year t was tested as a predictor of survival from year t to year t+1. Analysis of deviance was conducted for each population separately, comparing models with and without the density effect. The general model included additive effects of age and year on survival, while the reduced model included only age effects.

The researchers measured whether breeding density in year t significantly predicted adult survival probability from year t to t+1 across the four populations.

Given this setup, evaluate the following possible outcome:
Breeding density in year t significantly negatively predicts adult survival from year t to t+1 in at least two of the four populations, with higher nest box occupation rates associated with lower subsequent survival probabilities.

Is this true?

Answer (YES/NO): NO